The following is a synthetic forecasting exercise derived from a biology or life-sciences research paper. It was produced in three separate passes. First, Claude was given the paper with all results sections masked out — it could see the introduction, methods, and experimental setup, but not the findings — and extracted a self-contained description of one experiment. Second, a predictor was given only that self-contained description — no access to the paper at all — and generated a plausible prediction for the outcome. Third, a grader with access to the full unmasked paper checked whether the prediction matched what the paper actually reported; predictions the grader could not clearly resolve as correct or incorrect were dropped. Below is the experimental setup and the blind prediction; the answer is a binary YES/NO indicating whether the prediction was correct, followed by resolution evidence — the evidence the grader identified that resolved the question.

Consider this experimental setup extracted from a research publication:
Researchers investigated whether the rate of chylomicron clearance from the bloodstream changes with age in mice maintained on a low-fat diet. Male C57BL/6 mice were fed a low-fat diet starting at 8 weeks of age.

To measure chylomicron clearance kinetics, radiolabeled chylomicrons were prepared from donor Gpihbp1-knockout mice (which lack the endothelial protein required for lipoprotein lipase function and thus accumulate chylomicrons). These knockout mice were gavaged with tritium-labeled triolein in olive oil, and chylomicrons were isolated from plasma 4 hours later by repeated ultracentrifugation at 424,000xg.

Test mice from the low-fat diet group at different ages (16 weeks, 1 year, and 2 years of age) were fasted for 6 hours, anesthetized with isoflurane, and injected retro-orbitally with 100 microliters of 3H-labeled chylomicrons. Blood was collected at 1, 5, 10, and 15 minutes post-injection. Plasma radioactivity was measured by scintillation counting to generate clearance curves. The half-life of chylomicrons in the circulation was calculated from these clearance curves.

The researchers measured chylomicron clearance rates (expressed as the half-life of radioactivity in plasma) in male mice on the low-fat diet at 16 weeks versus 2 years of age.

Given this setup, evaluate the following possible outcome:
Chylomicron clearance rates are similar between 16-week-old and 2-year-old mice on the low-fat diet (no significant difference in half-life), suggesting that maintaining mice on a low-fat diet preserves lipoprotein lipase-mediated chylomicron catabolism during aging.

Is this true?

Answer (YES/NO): YES